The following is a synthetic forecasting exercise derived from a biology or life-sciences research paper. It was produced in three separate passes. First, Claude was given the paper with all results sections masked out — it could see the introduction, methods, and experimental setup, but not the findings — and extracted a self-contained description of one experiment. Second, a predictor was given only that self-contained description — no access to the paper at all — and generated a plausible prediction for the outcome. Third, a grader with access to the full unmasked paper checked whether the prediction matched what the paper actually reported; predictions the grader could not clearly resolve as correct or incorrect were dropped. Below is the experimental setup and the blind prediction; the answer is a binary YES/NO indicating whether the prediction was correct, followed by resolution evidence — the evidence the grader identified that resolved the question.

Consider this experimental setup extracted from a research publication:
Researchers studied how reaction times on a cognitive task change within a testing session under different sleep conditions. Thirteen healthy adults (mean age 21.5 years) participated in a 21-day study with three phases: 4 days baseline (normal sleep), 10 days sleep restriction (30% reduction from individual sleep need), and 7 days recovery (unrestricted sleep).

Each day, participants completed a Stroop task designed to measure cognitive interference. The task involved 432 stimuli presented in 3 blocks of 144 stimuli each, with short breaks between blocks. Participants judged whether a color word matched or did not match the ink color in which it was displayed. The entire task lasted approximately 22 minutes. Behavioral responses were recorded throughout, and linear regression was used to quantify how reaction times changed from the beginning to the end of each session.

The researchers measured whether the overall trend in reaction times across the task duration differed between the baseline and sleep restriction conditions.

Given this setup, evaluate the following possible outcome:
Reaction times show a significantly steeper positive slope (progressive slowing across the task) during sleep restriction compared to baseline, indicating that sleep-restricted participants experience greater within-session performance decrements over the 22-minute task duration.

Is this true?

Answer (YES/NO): YES